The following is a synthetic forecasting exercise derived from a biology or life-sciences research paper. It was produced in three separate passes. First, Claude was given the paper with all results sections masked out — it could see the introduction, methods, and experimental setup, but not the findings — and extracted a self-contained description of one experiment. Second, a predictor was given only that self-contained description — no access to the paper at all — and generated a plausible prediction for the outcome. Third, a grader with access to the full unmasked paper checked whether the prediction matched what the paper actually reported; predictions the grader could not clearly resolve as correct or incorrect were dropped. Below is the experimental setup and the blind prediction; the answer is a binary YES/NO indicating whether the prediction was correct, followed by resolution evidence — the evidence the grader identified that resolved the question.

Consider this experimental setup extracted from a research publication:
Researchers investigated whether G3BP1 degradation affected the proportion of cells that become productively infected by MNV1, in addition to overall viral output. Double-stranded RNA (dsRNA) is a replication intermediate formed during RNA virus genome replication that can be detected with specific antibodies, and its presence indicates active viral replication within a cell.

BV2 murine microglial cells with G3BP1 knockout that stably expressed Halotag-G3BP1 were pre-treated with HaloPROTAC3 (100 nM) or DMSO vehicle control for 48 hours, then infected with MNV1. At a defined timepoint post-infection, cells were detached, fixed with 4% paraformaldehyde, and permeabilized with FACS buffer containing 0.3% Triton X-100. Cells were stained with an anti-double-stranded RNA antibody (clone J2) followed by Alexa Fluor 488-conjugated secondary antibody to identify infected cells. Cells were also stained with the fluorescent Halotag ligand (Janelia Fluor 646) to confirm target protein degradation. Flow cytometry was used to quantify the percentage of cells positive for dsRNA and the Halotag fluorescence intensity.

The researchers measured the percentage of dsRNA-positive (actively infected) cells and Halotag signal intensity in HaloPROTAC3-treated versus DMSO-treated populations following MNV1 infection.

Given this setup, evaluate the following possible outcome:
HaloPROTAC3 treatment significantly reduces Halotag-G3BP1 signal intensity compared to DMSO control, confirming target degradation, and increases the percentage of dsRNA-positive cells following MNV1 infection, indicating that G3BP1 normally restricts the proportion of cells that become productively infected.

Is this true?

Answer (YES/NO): NO